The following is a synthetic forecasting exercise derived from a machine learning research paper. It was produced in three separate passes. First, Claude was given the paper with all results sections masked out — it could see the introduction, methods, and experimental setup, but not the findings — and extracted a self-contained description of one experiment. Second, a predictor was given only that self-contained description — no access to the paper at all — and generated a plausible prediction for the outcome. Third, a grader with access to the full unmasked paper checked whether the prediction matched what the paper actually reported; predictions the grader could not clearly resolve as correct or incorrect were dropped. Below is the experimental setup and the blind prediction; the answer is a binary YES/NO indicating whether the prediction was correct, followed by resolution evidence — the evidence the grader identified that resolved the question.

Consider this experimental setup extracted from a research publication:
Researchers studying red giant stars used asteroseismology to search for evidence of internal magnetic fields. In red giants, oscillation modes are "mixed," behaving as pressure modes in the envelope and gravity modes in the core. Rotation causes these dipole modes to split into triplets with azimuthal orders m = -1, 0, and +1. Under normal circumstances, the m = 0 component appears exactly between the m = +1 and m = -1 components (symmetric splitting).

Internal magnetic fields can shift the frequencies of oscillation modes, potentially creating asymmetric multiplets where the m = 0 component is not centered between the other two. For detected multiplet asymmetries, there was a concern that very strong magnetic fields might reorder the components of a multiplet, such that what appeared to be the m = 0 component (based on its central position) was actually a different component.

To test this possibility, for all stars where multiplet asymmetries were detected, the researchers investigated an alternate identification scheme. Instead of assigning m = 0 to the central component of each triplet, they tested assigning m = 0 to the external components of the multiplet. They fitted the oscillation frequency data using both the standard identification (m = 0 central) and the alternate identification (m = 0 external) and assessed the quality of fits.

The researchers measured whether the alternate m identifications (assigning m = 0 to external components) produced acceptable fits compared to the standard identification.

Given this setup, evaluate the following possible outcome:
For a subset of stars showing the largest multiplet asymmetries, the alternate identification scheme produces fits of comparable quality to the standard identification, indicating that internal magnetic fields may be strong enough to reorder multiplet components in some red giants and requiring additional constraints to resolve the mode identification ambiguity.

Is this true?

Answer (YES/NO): NO